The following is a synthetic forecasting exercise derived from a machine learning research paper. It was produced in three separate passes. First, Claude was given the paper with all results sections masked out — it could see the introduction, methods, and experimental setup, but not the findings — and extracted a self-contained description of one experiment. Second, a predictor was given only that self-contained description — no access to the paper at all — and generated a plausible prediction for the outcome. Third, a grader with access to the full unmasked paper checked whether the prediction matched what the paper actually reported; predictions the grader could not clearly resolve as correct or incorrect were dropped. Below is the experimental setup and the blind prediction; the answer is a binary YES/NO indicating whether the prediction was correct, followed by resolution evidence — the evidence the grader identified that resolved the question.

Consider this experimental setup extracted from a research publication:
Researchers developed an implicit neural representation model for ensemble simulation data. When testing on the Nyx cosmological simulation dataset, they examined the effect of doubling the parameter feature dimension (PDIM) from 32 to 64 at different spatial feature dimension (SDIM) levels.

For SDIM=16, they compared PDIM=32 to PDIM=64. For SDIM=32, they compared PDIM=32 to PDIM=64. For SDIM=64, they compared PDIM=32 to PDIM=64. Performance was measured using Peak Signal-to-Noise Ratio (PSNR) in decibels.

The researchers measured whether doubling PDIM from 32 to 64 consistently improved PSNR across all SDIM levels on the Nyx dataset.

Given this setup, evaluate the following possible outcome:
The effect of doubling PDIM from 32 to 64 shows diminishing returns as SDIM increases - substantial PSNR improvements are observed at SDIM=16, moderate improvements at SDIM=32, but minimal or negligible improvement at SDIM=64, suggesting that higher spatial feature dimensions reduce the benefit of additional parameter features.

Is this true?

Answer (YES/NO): NO